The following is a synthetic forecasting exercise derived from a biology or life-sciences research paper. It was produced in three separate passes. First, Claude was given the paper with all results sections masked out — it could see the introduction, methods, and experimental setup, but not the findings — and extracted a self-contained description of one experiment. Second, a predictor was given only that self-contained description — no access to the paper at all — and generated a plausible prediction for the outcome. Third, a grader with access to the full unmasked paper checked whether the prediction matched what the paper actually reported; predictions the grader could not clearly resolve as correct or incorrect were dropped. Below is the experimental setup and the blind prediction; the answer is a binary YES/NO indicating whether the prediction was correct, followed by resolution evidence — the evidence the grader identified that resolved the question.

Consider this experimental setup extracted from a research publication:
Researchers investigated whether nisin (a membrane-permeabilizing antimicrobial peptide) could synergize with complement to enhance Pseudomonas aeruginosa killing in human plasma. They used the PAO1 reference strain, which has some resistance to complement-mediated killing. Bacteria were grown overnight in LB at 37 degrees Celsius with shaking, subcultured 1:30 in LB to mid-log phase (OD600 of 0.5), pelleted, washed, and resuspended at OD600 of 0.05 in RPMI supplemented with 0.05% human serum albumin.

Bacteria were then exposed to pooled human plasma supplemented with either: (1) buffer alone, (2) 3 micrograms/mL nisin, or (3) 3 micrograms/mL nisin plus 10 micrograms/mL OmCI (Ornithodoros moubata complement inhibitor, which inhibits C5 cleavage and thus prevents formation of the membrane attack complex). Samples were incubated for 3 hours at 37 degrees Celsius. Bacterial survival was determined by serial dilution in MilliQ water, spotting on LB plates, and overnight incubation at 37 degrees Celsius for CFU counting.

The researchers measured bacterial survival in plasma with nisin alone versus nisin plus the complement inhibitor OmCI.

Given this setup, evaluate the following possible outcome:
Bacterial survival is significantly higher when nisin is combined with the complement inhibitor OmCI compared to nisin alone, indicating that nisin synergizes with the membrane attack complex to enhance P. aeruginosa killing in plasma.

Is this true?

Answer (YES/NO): YES